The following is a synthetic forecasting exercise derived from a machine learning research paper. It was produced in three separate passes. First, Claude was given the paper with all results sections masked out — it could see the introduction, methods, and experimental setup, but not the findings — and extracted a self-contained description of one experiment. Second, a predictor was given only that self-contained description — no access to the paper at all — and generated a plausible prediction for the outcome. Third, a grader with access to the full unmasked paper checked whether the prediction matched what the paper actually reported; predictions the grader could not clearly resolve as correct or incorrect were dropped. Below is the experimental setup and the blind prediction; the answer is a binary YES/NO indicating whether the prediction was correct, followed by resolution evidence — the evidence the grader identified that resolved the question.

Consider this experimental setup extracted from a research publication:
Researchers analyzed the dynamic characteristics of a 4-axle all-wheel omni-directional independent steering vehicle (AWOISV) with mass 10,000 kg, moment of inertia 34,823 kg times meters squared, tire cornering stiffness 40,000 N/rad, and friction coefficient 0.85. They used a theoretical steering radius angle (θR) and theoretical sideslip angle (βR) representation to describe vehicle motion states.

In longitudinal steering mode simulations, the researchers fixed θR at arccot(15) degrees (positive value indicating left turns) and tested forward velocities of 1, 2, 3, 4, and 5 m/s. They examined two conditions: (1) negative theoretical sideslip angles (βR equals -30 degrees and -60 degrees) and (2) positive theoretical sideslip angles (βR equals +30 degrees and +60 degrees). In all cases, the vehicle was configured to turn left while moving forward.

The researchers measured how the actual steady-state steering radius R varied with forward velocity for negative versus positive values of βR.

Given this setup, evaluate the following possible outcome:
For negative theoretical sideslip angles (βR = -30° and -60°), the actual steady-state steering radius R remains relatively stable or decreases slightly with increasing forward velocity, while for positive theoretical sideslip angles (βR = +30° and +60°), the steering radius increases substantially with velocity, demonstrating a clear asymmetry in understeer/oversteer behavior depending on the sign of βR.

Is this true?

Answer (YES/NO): YES